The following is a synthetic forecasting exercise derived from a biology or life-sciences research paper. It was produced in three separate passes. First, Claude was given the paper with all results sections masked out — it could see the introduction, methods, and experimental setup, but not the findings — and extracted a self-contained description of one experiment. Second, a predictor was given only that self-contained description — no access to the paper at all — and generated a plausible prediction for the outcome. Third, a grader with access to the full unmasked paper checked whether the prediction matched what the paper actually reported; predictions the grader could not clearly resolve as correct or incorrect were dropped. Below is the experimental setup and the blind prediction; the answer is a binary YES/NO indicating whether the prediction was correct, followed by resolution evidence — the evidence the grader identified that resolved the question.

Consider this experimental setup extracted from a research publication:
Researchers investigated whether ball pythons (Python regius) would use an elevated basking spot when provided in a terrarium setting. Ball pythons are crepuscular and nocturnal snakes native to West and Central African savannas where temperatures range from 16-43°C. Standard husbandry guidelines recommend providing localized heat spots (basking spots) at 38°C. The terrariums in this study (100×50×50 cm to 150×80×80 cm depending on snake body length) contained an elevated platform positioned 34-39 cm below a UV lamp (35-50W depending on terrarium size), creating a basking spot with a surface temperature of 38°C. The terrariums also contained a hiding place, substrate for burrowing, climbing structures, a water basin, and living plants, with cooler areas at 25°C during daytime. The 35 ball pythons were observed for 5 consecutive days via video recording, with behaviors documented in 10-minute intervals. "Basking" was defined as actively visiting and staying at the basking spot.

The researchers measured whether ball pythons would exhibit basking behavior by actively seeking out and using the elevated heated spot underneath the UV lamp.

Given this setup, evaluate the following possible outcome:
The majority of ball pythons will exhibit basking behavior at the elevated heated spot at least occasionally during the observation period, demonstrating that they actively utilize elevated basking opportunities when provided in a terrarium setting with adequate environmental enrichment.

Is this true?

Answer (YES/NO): YES